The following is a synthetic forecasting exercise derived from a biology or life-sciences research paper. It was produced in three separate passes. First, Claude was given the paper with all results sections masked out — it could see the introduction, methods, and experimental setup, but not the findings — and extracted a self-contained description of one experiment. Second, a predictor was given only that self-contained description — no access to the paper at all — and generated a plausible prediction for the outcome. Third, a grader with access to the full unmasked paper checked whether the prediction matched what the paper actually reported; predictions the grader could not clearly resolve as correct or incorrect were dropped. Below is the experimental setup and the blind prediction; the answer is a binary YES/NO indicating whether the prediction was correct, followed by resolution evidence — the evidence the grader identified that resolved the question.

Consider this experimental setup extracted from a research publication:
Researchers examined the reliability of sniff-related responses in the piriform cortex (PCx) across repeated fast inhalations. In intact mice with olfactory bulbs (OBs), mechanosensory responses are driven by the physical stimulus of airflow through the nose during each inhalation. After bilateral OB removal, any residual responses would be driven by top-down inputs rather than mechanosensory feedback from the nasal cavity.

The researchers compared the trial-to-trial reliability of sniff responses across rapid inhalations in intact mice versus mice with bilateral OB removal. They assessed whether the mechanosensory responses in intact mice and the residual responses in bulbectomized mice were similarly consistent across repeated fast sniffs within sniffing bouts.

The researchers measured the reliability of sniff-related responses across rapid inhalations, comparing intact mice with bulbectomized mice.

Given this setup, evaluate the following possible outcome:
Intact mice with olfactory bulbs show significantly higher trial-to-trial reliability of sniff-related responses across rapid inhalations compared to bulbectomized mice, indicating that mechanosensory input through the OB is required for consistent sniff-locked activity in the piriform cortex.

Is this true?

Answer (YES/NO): YES